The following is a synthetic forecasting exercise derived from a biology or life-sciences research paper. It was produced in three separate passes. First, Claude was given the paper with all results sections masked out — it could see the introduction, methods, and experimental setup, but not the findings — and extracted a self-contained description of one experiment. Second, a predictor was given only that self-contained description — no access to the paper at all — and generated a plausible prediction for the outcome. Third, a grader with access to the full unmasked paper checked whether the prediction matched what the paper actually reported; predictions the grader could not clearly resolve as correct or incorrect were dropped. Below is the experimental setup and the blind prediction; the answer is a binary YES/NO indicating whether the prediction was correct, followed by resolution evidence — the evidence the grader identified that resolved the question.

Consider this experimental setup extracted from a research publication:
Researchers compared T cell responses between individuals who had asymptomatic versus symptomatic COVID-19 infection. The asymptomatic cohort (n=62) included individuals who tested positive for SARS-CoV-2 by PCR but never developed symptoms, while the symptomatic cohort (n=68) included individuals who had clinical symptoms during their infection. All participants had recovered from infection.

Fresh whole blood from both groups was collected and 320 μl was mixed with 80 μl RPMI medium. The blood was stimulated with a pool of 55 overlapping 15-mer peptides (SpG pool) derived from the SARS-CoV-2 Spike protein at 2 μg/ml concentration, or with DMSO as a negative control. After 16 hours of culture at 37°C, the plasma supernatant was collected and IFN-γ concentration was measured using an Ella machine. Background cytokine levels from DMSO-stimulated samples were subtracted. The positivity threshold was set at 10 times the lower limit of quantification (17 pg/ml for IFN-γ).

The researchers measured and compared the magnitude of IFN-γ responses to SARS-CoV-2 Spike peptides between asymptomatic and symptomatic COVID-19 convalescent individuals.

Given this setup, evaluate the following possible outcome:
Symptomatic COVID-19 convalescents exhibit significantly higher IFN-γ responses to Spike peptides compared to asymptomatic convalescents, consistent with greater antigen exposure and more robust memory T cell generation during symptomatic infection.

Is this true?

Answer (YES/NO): NO